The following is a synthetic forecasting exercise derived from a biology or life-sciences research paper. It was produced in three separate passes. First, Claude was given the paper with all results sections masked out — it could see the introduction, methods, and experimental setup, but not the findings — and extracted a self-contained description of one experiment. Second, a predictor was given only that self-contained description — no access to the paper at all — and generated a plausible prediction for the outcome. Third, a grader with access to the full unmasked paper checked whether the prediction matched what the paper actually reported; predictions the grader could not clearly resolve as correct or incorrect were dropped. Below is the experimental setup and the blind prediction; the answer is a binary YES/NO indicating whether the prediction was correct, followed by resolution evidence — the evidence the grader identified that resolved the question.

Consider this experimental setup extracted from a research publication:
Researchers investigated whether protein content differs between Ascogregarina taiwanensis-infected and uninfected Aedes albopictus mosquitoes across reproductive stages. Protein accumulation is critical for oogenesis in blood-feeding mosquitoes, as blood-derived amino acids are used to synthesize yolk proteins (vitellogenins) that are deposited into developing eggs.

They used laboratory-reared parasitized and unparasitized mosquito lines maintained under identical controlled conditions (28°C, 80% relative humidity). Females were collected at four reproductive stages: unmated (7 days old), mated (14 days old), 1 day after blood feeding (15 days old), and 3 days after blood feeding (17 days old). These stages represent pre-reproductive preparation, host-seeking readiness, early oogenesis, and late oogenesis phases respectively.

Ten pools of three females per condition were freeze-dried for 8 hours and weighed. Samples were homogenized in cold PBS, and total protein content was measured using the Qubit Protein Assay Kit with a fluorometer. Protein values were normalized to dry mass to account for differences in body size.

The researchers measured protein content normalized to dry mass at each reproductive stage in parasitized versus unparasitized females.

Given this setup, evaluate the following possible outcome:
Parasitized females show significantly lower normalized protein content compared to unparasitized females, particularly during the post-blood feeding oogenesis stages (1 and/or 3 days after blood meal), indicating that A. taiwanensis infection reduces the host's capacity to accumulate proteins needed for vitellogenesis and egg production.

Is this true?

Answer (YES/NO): NO